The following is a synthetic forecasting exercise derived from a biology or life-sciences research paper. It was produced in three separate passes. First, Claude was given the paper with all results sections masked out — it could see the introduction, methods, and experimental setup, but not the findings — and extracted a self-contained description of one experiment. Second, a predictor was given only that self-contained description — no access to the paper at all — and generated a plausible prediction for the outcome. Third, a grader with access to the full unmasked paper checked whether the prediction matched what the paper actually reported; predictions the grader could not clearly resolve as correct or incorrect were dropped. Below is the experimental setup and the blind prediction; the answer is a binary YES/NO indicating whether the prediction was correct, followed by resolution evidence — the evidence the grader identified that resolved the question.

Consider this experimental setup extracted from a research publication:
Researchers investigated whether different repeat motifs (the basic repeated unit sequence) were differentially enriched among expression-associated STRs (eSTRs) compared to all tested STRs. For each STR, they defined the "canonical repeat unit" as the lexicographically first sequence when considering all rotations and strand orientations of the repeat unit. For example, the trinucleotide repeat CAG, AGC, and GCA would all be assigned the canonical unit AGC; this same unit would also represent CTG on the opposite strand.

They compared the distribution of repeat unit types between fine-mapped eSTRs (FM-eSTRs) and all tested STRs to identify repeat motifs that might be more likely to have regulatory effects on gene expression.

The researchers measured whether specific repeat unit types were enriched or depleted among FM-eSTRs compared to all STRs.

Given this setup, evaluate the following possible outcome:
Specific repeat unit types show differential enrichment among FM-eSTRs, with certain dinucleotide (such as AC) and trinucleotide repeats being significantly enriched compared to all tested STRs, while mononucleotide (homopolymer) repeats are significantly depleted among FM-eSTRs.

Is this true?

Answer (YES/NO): NO